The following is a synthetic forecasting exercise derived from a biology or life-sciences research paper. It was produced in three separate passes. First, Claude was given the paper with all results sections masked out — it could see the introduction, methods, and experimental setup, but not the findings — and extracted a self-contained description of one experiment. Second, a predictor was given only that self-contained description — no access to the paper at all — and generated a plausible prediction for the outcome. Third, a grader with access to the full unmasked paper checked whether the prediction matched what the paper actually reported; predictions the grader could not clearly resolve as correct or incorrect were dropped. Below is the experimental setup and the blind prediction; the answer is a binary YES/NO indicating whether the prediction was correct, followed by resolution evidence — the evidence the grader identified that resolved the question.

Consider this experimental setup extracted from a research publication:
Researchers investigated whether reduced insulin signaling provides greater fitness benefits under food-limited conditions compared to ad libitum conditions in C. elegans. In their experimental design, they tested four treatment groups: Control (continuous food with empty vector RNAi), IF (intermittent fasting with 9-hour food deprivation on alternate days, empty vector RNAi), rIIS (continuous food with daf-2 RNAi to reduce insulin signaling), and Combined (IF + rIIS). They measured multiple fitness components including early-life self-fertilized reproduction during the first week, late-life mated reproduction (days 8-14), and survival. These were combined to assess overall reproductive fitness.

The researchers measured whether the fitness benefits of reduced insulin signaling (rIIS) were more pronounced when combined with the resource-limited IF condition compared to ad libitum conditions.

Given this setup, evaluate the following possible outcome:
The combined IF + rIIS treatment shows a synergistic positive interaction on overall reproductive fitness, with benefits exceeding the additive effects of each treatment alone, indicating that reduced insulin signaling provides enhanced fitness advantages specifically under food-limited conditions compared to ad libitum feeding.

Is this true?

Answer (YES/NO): NO